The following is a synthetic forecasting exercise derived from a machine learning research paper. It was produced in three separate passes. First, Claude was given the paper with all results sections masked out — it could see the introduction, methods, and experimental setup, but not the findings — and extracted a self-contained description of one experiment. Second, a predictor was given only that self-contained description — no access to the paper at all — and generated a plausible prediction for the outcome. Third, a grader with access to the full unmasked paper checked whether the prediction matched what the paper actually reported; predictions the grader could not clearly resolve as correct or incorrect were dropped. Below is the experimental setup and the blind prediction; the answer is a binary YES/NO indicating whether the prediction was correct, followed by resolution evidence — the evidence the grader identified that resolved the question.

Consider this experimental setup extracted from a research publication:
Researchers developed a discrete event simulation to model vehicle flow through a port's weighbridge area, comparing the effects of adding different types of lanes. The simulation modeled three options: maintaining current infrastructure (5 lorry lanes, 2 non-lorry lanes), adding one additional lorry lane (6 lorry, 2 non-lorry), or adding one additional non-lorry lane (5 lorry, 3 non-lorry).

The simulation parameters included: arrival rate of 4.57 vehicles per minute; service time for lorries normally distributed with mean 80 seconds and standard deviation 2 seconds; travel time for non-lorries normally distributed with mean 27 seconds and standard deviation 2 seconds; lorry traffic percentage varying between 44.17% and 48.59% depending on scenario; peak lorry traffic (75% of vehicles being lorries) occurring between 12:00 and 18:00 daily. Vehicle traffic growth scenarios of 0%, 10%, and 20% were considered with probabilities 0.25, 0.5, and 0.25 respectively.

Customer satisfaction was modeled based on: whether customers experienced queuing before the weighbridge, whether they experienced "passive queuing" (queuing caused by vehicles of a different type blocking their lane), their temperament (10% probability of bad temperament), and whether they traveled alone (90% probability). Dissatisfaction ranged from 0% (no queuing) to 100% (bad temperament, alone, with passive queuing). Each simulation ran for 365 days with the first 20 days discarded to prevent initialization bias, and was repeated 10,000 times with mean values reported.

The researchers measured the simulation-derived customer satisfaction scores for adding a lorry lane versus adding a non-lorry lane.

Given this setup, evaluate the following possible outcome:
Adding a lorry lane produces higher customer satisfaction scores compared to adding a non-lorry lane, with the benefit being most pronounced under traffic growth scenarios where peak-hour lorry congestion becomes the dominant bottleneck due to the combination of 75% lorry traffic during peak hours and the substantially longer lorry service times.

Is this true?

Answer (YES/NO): YES